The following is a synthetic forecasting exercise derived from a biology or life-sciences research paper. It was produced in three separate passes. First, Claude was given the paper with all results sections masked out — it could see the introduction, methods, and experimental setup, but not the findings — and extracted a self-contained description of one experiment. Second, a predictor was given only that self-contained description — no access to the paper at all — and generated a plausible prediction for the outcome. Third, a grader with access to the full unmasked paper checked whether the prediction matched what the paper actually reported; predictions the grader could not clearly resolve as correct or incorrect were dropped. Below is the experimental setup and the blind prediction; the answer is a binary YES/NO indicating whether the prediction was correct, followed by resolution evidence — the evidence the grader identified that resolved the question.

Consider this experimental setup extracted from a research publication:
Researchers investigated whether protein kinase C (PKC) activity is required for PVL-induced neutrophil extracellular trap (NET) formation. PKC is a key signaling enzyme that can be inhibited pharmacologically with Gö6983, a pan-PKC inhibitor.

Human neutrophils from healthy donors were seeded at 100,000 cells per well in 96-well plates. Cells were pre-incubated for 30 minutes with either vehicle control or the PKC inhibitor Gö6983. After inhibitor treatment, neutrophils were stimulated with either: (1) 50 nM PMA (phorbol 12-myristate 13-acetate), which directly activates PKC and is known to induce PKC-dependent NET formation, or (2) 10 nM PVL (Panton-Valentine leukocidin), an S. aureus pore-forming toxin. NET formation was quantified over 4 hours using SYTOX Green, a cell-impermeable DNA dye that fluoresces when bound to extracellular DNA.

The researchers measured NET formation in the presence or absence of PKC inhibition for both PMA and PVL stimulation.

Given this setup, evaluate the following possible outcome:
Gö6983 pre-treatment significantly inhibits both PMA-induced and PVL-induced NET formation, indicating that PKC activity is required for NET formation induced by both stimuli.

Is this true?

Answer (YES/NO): NO